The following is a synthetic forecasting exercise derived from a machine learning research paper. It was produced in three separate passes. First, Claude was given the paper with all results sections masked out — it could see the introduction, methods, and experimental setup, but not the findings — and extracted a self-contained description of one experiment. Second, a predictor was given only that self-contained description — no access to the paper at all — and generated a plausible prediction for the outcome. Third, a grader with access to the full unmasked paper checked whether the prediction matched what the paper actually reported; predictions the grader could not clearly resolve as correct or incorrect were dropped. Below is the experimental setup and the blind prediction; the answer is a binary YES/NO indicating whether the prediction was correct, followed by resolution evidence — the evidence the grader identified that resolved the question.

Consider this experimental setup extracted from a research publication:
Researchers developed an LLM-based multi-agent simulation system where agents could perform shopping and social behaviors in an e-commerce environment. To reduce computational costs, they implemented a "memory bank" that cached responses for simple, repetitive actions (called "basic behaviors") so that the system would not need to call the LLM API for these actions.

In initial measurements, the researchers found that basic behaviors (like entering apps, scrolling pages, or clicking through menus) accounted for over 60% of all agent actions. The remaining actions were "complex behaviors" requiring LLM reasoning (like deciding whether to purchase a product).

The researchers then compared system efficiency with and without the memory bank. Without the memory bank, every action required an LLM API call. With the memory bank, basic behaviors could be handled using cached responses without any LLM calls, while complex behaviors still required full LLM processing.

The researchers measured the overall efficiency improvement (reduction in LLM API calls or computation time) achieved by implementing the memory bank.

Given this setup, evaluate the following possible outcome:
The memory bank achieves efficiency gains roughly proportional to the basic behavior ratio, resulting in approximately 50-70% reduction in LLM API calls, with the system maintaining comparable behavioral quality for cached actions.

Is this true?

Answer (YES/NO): NO